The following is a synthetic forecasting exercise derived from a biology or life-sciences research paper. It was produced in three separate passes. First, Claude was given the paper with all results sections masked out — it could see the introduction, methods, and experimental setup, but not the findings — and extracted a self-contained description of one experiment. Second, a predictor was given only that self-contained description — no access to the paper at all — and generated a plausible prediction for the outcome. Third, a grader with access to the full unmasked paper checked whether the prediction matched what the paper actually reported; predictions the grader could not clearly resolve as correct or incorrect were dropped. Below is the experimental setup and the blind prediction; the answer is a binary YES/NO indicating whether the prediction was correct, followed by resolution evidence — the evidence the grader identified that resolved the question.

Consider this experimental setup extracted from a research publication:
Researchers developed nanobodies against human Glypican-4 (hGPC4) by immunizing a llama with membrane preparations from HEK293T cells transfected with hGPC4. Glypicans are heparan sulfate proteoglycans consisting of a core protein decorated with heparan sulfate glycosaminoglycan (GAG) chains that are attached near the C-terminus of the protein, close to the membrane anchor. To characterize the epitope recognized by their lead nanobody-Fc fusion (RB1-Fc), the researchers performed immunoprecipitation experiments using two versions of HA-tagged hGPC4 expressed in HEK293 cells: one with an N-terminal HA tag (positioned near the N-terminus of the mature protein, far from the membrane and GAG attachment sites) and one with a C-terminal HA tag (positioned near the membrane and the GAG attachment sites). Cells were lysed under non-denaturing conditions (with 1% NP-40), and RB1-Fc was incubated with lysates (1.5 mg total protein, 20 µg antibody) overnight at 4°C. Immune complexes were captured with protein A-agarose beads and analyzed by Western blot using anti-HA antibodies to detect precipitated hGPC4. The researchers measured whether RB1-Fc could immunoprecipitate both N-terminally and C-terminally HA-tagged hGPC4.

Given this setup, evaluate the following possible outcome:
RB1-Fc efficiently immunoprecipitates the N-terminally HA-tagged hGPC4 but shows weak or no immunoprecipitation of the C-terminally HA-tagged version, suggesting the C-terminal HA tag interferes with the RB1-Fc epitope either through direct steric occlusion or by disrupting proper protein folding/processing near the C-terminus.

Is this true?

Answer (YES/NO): NO